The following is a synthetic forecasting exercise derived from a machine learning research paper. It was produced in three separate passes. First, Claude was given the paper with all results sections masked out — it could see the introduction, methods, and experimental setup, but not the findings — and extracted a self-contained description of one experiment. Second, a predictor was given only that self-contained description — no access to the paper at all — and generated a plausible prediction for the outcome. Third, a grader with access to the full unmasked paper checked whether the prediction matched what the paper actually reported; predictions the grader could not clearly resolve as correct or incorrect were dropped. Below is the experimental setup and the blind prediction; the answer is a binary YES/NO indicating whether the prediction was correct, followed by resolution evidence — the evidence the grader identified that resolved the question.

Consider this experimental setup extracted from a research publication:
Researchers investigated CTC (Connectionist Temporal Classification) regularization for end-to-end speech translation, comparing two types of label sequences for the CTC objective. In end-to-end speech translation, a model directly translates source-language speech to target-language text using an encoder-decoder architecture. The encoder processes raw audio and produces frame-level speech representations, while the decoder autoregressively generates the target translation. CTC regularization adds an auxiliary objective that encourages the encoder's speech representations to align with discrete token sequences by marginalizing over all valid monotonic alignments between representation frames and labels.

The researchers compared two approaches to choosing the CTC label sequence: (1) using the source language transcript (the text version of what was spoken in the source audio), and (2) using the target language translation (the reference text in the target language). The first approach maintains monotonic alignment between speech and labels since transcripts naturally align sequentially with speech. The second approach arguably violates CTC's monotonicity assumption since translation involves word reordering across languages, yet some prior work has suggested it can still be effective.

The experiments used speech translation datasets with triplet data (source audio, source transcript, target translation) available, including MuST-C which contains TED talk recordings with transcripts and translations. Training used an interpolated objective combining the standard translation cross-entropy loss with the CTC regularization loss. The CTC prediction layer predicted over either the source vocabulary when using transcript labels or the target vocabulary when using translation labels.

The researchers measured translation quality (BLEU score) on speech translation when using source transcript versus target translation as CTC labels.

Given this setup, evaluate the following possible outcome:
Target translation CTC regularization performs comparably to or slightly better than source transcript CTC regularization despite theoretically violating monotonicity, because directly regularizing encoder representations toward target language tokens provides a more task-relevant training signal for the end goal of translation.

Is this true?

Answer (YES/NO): NO